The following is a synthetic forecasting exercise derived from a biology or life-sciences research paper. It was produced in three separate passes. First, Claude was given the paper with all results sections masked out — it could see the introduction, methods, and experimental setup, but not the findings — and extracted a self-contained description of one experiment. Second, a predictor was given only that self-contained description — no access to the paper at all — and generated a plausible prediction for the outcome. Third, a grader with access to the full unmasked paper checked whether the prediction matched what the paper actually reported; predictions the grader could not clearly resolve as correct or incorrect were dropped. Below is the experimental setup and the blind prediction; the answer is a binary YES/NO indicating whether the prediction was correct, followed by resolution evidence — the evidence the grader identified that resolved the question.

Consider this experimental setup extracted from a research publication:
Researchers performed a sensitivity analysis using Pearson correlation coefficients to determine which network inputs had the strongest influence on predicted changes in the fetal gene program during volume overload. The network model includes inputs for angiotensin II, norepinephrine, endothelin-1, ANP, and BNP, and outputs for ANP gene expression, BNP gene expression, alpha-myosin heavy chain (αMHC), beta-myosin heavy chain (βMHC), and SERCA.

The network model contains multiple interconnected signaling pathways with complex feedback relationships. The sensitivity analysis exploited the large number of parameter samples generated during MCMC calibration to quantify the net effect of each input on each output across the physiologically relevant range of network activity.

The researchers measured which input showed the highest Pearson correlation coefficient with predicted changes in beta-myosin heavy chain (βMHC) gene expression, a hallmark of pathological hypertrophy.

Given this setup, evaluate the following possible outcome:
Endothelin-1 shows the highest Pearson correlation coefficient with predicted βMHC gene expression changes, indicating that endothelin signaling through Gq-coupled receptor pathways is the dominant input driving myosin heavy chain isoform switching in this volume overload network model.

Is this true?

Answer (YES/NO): YES